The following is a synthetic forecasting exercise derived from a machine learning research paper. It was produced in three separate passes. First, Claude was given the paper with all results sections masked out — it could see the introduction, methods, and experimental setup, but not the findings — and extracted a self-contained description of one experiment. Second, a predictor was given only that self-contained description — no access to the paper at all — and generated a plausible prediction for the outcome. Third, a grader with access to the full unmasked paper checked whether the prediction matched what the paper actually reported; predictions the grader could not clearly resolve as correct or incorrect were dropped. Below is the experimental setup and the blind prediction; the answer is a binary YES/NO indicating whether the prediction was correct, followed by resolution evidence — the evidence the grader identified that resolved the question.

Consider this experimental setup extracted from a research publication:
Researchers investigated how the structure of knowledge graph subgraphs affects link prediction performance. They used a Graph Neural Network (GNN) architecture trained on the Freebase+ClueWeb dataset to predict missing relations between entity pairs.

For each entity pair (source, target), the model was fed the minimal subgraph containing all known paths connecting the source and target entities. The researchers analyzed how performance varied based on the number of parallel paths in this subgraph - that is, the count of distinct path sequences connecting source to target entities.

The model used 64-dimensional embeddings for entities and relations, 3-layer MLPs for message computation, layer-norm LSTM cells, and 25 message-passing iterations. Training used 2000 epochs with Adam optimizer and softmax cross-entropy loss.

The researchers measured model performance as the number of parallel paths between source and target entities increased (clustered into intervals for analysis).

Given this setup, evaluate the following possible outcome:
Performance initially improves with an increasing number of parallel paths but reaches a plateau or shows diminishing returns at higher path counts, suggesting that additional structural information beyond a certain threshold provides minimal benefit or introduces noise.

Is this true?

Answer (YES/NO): NO